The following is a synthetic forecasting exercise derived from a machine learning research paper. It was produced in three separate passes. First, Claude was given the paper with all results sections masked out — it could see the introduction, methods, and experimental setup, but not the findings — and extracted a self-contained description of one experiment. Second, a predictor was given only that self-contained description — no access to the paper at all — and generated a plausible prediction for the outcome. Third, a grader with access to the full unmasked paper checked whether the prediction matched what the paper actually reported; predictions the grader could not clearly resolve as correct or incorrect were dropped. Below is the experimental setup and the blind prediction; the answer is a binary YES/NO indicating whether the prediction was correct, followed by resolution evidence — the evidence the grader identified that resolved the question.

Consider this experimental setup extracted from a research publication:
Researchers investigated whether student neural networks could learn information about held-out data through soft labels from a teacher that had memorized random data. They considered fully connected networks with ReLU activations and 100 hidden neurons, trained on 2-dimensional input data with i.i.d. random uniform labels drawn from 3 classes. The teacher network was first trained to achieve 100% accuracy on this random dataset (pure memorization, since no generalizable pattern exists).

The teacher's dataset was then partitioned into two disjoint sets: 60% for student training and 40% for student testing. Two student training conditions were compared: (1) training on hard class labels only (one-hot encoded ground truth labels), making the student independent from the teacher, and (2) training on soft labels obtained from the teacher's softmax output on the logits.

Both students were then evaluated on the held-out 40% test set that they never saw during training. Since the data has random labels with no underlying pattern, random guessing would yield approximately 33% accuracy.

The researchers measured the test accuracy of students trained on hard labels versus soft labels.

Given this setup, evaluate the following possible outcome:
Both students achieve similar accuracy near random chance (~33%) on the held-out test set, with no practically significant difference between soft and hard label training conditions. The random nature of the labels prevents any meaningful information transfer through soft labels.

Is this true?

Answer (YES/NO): NO